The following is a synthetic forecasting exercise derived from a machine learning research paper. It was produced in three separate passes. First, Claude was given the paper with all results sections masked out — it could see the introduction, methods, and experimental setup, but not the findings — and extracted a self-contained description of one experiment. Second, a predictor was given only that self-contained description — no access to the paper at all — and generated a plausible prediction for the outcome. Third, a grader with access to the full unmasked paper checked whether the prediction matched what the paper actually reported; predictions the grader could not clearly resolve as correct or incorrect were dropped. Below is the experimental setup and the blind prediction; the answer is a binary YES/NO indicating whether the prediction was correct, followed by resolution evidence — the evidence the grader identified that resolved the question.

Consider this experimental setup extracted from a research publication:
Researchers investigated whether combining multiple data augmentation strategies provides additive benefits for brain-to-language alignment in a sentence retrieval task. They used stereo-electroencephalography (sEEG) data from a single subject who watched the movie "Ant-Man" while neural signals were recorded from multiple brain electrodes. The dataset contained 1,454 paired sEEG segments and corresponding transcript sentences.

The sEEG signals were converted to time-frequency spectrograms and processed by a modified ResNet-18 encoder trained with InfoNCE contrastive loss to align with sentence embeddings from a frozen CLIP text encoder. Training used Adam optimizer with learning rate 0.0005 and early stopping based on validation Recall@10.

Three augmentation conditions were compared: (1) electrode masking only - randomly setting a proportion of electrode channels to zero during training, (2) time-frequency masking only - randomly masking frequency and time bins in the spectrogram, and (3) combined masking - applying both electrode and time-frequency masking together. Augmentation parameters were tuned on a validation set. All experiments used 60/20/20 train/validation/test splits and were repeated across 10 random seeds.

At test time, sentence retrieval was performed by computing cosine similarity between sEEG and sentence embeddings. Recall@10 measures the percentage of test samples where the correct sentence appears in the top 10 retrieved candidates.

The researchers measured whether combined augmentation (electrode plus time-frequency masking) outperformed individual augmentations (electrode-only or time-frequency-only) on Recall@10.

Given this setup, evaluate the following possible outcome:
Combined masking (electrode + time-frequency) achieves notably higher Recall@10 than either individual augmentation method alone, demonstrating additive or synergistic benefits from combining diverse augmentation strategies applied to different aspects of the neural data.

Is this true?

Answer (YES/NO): NO